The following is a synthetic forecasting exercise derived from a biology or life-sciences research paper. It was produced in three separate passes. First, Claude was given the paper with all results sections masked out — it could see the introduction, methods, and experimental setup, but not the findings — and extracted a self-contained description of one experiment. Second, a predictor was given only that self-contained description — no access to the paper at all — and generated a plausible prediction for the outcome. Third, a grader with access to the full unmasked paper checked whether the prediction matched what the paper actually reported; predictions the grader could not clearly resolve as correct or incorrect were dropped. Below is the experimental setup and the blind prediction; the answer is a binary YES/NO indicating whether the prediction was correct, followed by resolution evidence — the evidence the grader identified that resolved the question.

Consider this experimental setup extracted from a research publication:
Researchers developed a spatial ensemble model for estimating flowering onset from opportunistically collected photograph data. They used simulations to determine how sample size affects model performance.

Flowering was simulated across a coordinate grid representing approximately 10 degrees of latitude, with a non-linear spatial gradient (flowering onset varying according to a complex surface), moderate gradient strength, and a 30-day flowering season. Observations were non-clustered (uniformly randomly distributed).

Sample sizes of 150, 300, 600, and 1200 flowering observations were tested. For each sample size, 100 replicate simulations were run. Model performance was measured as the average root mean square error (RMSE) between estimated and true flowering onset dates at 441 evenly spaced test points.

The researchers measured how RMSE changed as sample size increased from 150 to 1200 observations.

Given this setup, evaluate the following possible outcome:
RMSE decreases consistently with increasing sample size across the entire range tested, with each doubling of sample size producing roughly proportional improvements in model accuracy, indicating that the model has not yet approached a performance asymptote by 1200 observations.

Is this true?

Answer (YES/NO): NO